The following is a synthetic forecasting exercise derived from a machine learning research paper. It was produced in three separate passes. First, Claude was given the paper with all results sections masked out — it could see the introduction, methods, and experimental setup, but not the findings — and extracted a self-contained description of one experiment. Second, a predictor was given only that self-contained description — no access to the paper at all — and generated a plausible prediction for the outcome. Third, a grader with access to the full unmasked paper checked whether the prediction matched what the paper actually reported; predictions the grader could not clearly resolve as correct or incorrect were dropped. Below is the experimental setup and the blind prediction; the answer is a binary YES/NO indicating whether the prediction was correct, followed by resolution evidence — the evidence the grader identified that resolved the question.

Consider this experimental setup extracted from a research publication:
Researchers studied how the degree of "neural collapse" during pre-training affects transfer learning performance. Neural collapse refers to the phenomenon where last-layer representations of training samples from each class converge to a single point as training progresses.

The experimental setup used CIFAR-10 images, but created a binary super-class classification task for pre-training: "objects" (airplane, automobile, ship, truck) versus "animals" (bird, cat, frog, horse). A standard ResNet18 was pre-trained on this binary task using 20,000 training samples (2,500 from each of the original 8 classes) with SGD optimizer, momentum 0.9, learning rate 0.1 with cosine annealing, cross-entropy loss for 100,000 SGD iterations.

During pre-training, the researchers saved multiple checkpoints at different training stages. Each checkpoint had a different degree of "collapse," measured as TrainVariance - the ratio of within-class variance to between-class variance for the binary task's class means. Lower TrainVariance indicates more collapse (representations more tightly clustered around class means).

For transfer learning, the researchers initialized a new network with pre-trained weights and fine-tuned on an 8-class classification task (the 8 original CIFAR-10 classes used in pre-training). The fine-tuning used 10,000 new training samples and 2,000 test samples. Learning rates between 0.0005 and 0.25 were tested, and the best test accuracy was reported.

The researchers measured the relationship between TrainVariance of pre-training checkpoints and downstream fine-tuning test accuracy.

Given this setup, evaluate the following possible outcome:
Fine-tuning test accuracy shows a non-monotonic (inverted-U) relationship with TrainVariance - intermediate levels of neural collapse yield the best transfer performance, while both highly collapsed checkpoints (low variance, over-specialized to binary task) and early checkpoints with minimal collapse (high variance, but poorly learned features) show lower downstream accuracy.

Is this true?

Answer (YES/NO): NO